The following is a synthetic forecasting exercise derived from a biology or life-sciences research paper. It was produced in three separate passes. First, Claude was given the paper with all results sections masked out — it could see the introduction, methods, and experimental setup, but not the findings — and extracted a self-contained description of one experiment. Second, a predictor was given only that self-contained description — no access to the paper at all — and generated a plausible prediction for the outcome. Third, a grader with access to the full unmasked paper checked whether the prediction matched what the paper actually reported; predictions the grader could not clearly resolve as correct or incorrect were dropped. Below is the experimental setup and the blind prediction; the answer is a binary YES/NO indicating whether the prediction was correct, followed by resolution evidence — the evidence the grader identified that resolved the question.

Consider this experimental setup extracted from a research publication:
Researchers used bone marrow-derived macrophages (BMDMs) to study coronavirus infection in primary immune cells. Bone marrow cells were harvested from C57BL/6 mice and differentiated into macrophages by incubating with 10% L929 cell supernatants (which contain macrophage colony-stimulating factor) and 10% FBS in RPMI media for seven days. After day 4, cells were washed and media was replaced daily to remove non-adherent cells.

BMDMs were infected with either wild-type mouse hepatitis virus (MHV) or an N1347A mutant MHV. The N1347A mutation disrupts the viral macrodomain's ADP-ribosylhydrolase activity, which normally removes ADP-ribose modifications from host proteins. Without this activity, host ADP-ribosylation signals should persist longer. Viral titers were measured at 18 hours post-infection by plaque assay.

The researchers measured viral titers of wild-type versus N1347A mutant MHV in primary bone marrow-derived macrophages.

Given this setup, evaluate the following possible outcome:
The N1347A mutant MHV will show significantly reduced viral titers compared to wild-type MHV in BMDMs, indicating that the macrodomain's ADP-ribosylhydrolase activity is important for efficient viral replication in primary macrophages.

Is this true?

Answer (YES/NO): YES